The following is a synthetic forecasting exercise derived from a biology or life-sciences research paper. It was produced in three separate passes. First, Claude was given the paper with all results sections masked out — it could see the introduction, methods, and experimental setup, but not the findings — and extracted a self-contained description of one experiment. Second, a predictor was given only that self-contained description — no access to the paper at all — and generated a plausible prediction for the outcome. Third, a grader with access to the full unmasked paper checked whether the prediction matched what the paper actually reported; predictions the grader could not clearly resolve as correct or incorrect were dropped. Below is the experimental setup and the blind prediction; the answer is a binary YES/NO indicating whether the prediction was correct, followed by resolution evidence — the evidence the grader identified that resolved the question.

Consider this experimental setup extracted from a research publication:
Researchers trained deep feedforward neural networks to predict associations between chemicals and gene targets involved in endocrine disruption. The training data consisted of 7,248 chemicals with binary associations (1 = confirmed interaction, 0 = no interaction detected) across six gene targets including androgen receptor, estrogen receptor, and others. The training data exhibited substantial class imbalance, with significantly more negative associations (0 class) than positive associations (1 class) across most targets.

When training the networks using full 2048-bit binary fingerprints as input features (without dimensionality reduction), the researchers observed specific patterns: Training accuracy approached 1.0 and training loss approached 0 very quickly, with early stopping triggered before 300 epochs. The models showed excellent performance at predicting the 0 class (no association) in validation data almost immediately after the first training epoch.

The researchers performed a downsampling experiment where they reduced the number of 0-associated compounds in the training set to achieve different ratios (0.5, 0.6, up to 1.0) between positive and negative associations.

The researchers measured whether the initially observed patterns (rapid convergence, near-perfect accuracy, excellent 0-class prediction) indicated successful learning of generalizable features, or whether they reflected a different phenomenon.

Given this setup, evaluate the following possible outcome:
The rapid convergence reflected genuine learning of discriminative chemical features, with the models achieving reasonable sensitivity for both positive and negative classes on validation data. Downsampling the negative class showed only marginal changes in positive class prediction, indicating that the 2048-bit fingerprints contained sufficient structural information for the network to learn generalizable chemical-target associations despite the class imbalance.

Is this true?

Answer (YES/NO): NO